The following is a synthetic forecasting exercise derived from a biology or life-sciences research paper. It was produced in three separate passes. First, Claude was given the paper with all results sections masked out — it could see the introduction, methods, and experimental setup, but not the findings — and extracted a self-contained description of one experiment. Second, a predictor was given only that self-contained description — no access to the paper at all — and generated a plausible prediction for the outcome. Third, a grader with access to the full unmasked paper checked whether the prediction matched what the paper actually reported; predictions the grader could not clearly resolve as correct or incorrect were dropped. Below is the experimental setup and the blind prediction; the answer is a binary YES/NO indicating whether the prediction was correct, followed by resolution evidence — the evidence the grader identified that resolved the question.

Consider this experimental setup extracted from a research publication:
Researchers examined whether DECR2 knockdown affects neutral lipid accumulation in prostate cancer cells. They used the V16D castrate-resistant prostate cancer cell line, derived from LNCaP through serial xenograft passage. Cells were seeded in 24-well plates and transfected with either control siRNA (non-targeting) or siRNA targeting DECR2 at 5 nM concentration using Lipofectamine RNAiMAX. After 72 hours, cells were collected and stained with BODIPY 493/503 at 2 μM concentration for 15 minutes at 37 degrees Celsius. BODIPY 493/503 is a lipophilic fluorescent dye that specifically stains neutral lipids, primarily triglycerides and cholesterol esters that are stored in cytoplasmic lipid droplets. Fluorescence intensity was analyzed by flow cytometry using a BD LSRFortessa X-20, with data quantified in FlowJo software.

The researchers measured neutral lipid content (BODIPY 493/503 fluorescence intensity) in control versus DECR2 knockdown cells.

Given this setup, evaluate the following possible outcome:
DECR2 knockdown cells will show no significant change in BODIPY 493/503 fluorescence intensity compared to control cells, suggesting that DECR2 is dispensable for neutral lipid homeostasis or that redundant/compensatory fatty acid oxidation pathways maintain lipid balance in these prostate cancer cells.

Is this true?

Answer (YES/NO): NO